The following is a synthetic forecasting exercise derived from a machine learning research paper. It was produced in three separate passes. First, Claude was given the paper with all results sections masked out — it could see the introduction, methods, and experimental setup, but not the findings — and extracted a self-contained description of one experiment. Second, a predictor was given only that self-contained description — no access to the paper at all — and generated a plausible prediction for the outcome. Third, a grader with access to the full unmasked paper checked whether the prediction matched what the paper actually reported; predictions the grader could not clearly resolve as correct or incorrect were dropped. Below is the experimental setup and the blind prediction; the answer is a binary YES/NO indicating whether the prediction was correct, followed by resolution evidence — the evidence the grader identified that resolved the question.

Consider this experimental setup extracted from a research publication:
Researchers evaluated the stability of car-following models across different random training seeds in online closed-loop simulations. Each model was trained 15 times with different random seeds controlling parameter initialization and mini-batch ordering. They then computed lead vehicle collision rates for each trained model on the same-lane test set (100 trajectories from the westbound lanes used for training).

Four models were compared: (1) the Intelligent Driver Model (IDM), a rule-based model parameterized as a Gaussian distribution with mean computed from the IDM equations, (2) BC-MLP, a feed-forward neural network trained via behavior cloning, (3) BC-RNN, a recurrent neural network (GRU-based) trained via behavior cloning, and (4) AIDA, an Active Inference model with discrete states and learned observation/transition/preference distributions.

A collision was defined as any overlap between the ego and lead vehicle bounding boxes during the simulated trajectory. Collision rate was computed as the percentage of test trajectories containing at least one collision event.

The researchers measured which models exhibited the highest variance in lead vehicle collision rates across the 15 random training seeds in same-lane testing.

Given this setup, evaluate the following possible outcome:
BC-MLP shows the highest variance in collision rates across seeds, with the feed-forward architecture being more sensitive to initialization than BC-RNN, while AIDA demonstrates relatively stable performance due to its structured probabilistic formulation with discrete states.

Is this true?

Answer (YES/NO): NO